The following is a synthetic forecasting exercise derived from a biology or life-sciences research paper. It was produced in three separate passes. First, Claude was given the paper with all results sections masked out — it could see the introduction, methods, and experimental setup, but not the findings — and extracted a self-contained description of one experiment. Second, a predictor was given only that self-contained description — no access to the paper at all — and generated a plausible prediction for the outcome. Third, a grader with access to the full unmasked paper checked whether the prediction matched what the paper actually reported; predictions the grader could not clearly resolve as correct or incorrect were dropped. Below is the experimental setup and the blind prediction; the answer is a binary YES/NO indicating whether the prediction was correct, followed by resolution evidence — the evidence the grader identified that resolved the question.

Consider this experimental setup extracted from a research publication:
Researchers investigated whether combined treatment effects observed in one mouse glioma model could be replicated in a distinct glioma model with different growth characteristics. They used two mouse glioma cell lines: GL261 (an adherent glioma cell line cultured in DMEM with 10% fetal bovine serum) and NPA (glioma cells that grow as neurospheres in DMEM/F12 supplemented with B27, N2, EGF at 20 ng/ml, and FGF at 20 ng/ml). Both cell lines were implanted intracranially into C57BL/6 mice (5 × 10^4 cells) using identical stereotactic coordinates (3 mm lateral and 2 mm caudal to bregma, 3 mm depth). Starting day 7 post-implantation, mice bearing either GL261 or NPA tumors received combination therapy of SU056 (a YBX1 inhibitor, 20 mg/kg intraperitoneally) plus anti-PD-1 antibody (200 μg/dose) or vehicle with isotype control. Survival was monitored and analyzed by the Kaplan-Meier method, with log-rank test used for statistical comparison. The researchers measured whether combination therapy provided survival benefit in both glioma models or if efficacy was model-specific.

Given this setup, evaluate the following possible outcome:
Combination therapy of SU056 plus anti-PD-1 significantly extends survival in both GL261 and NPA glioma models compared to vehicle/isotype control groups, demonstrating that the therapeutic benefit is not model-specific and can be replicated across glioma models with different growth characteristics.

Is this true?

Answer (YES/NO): YES